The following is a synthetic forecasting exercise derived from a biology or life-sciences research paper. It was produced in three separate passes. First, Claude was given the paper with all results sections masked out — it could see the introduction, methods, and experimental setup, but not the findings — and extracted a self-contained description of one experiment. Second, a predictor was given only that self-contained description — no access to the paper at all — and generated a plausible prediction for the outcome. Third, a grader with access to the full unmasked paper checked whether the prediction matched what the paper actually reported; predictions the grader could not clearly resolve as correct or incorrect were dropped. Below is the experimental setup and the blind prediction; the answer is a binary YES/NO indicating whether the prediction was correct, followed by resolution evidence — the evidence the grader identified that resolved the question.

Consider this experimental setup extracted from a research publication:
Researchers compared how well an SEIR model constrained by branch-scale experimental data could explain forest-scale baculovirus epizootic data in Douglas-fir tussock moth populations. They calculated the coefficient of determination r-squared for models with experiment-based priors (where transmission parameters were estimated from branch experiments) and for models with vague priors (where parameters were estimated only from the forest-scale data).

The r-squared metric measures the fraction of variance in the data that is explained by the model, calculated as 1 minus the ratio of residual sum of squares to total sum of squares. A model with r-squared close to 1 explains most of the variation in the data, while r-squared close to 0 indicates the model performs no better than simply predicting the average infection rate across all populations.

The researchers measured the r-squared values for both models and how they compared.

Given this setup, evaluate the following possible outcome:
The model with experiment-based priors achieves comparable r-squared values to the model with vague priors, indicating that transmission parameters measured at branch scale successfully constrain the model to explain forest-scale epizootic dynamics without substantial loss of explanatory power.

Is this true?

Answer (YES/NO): NO